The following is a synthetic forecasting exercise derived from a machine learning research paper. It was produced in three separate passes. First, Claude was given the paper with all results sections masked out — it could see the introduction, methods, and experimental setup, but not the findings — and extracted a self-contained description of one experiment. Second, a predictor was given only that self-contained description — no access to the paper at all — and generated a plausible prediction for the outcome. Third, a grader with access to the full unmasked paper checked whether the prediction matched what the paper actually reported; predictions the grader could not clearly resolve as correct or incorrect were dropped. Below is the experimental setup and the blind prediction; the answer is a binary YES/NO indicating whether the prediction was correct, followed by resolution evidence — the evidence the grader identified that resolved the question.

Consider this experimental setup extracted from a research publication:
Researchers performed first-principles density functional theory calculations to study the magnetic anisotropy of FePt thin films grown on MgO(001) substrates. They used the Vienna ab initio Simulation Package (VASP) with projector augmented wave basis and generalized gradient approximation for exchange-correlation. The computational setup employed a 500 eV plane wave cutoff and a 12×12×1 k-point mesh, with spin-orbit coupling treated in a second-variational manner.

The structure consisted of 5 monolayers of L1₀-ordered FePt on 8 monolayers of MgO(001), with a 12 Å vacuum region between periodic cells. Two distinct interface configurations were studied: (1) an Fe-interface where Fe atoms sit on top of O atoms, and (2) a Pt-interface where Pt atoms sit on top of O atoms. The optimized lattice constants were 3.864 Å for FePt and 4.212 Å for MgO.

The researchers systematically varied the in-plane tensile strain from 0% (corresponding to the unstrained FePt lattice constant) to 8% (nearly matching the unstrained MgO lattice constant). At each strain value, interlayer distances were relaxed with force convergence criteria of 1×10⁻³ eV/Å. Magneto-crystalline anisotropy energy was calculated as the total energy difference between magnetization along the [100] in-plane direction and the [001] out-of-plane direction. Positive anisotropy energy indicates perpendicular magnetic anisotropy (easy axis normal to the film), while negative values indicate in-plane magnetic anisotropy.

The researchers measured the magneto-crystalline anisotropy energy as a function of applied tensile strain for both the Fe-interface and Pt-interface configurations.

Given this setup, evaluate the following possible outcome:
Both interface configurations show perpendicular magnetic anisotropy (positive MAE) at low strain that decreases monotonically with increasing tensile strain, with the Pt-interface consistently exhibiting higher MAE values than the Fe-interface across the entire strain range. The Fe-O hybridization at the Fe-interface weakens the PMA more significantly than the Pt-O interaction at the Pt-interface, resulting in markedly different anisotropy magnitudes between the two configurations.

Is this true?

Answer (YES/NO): NO